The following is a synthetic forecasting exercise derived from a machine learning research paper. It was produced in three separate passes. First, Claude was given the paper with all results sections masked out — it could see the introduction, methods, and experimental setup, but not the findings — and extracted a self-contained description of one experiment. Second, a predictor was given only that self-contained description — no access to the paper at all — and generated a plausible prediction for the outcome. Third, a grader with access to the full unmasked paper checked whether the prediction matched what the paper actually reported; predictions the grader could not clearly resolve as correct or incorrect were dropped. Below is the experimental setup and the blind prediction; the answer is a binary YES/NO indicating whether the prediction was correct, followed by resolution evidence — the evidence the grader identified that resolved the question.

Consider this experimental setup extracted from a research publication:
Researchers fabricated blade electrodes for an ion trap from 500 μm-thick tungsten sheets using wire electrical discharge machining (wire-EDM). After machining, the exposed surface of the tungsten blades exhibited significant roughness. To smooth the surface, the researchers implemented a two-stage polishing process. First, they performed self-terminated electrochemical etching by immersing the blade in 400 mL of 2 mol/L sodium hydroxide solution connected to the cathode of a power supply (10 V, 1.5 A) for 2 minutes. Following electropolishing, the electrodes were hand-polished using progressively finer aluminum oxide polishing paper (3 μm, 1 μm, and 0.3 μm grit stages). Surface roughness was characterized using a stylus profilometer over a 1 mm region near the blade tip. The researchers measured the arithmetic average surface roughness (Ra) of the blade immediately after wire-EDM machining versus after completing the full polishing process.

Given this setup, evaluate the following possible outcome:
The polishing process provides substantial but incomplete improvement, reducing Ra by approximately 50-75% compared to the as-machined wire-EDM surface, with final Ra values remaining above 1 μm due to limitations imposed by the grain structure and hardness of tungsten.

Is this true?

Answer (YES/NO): NO